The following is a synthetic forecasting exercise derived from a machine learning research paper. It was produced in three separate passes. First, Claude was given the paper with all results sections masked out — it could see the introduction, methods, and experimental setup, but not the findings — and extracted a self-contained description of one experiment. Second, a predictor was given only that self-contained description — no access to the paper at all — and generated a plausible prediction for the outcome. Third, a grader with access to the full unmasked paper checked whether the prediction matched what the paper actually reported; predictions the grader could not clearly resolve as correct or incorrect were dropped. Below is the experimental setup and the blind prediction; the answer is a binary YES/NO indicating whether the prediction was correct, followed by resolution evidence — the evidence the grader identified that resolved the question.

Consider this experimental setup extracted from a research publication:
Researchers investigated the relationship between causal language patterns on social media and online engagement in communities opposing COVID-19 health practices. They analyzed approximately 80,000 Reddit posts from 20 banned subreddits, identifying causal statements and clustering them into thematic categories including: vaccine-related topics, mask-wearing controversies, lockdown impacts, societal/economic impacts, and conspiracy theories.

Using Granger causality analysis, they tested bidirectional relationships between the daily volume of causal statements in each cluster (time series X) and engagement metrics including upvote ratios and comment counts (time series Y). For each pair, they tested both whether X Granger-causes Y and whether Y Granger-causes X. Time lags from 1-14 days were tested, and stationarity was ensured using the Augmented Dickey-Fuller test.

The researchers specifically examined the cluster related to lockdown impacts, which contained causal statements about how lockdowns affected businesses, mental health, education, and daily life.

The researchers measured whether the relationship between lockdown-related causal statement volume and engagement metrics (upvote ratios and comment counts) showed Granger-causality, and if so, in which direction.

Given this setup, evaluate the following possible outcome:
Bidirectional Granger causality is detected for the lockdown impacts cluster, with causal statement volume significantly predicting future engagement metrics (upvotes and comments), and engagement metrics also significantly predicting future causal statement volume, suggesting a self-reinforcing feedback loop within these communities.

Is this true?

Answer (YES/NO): NO